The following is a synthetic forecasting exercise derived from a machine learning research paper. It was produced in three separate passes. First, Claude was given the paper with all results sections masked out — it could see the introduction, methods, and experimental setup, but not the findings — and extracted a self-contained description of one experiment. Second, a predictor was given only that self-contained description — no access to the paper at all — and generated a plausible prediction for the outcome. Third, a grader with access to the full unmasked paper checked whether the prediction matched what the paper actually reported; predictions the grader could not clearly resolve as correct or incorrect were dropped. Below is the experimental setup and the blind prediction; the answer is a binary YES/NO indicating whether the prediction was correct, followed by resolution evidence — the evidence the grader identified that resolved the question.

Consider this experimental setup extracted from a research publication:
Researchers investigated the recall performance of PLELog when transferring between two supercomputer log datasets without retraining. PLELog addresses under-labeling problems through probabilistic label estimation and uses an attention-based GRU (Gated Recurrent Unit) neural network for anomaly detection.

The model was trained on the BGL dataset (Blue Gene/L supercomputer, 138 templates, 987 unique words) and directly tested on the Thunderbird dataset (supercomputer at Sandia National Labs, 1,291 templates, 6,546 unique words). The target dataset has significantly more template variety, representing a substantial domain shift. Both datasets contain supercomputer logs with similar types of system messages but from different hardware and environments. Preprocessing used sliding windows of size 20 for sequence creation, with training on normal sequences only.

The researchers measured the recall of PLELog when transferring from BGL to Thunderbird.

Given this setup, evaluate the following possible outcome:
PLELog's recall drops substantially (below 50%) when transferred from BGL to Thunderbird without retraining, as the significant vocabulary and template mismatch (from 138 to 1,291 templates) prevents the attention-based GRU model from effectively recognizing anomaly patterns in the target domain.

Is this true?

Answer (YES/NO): NO